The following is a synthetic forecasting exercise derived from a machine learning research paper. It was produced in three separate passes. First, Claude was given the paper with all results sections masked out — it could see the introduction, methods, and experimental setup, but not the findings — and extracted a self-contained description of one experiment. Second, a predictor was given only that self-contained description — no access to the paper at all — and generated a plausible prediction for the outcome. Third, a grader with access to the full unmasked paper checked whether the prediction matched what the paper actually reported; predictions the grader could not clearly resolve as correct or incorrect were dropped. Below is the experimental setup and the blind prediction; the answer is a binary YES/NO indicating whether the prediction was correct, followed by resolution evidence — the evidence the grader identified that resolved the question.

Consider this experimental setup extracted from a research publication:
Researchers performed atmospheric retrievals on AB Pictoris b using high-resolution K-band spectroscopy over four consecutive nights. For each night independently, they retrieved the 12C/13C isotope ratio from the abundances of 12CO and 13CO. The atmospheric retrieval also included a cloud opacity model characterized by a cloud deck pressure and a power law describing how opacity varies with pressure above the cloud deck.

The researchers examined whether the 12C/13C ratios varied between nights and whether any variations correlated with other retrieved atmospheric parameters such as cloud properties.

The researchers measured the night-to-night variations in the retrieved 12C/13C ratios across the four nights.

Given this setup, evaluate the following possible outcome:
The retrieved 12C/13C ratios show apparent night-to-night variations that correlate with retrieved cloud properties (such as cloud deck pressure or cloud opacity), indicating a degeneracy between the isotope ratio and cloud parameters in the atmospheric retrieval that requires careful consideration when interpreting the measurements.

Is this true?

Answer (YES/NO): YES